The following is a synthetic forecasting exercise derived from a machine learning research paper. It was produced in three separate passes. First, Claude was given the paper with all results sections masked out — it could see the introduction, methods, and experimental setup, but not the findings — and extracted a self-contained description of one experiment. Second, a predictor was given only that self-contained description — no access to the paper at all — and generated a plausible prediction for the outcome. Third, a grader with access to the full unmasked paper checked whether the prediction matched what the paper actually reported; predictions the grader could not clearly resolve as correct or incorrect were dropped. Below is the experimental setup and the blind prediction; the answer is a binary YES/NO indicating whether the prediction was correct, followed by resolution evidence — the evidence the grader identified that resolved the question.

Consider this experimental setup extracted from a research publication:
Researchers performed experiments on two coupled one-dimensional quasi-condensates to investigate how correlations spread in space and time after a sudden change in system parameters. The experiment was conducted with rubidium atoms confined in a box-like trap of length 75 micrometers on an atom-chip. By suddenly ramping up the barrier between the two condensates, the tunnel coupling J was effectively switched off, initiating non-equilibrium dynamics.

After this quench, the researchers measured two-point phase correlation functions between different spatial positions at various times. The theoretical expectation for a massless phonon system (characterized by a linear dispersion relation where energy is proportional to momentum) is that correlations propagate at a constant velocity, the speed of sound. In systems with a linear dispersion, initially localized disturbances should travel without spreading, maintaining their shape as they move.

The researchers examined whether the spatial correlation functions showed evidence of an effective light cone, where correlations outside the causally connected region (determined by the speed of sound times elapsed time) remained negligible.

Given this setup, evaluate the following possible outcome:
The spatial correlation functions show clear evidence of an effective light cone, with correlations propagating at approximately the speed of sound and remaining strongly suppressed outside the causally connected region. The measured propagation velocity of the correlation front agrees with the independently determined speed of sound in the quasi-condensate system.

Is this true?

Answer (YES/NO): YES